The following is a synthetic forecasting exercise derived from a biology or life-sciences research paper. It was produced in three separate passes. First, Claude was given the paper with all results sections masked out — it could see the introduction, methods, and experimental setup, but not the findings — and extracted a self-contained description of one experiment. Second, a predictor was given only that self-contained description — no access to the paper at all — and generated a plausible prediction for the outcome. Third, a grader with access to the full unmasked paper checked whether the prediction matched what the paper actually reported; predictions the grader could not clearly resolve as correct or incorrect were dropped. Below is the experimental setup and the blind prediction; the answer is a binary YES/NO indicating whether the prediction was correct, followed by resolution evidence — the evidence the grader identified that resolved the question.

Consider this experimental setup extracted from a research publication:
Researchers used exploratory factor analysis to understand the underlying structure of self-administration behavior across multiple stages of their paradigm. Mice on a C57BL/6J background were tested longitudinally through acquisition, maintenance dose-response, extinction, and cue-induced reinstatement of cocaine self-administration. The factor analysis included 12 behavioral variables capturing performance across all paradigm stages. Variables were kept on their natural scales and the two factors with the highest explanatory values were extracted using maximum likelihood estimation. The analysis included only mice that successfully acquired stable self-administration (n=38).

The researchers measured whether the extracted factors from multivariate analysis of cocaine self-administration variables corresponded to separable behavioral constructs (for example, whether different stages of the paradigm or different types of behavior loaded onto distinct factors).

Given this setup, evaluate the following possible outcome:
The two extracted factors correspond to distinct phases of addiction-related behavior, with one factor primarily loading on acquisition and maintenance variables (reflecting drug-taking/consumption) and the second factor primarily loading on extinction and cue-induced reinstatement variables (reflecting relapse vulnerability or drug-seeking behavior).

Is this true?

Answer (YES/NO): NO